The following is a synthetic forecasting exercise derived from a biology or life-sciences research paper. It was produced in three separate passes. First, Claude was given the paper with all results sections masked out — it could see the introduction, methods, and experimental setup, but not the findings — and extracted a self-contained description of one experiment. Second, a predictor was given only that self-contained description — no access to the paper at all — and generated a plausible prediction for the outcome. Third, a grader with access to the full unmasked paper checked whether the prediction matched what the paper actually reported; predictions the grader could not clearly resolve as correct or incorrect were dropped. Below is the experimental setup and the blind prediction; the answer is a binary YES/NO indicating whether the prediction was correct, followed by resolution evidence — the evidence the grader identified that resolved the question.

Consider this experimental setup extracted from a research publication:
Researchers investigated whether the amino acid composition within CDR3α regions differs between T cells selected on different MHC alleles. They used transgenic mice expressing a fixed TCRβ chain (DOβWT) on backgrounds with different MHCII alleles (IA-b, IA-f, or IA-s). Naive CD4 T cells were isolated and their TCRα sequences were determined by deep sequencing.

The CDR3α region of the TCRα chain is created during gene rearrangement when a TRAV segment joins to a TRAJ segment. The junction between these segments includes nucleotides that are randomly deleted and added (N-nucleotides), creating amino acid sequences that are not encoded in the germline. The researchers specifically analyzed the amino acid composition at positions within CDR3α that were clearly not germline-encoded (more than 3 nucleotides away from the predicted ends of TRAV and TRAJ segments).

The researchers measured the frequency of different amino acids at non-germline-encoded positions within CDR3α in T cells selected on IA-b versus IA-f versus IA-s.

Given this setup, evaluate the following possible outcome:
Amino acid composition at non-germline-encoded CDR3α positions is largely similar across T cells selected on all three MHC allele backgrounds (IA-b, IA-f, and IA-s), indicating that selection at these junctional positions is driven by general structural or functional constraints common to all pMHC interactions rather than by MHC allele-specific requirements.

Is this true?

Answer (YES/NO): NO